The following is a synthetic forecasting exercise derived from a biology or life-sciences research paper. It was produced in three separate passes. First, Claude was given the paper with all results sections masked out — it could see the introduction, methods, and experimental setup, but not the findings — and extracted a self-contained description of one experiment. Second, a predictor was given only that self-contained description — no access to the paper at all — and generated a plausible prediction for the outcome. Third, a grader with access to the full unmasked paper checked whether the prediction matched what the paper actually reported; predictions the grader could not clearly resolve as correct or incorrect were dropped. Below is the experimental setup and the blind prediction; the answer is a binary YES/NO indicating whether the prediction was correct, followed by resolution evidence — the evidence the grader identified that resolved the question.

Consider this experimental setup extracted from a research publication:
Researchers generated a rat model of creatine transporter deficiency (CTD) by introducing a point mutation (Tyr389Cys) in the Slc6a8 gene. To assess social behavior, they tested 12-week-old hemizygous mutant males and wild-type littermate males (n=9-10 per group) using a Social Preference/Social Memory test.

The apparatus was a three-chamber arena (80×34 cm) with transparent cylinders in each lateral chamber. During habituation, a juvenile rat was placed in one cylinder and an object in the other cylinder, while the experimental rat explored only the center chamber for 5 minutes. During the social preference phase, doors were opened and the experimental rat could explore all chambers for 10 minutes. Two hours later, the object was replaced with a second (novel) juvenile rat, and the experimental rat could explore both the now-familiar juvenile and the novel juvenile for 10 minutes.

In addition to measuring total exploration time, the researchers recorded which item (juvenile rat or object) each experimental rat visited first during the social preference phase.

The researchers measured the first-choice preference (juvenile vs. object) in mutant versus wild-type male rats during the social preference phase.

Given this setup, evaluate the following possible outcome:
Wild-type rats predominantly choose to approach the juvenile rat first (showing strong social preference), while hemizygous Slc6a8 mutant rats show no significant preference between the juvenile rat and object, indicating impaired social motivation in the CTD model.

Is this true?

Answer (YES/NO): NO